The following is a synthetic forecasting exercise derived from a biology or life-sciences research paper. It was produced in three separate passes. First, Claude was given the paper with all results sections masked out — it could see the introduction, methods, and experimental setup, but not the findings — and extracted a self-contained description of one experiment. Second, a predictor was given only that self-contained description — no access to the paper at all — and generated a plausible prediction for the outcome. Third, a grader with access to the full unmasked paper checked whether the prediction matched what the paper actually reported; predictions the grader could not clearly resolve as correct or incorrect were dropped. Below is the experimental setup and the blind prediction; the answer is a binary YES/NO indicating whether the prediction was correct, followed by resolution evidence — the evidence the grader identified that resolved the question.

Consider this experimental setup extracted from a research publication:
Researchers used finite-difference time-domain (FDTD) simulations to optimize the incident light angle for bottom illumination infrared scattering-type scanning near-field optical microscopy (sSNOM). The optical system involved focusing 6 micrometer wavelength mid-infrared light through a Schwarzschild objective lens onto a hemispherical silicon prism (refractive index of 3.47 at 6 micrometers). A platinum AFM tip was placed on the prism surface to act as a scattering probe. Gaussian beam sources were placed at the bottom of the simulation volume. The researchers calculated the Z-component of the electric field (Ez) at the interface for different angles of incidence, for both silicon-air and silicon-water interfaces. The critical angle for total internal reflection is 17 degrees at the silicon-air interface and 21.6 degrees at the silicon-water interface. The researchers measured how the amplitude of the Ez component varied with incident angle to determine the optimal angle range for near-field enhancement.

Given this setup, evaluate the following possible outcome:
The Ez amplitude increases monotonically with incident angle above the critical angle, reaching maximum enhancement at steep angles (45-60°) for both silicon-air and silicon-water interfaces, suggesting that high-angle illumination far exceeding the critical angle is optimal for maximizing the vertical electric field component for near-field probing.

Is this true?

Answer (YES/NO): NO